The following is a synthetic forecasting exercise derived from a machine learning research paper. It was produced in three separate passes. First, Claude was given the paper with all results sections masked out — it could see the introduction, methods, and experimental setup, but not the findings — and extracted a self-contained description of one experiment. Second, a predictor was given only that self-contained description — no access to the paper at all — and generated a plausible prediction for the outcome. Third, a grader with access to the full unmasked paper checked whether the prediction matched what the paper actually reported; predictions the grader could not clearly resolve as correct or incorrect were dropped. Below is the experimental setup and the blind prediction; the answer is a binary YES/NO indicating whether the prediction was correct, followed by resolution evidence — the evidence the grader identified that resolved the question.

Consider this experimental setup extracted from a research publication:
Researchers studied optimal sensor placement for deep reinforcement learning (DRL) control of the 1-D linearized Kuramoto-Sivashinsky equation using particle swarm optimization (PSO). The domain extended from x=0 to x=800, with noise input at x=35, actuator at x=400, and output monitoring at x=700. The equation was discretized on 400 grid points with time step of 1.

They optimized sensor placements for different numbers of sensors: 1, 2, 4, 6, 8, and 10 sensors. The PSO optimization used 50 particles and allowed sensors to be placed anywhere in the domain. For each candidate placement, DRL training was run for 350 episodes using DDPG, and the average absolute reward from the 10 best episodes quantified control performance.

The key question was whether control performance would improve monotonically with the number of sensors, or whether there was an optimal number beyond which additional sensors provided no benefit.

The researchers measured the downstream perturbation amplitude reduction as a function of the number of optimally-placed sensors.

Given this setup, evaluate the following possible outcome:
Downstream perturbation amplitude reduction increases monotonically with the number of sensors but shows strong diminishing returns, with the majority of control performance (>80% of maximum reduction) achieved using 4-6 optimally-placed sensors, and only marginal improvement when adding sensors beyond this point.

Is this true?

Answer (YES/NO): NO